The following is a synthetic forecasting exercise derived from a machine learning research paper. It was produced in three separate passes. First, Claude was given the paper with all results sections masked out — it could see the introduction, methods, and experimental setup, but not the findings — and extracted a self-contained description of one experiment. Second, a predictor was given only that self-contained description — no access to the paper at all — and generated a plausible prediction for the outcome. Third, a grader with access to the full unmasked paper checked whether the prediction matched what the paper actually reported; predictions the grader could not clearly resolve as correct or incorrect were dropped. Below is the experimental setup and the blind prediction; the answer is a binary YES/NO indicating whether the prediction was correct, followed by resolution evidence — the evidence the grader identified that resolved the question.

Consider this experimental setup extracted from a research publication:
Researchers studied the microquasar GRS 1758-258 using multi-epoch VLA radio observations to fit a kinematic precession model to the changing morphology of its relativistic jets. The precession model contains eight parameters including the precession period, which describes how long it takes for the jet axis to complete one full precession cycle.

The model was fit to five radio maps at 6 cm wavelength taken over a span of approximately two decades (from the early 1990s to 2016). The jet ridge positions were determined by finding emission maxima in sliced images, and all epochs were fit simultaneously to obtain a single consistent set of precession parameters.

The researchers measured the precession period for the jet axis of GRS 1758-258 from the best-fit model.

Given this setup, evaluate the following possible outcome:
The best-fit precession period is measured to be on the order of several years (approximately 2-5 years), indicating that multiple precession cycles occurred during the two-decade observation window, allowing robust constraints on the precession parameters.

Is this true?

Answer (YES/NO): NO